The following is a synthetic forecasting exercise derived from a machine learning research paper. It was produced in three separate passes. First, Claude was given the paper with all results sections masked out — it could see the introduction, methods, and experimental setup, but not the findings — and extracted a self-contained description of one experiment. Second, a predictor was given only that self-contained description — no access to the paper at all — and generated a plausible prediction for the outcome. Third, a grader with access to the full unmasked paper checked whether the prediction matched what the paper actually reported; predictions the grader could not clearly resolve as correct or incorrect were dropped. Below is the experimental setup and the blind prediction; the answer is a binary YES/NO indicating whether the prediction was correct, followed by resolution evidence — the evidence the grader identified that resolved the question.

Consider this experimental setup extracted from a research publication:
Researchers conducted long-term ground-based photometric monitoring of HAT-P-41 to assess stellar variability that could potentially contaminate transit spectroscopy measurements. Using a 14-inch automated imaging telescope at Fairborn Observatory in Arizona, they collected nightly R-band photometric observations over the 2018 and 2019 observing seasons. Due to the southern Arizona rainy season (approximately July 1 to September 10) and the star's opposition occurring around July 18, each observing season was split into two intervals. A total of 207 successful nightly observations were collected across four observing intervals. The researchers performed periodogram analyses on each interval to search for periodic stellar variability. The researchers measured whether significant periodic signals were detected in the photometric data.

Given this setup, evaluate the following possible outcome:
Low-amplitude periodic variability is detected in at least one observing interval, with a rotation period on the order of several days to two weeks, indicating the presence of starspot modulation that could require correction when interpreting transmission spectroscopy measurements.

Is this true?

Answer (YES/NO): NO